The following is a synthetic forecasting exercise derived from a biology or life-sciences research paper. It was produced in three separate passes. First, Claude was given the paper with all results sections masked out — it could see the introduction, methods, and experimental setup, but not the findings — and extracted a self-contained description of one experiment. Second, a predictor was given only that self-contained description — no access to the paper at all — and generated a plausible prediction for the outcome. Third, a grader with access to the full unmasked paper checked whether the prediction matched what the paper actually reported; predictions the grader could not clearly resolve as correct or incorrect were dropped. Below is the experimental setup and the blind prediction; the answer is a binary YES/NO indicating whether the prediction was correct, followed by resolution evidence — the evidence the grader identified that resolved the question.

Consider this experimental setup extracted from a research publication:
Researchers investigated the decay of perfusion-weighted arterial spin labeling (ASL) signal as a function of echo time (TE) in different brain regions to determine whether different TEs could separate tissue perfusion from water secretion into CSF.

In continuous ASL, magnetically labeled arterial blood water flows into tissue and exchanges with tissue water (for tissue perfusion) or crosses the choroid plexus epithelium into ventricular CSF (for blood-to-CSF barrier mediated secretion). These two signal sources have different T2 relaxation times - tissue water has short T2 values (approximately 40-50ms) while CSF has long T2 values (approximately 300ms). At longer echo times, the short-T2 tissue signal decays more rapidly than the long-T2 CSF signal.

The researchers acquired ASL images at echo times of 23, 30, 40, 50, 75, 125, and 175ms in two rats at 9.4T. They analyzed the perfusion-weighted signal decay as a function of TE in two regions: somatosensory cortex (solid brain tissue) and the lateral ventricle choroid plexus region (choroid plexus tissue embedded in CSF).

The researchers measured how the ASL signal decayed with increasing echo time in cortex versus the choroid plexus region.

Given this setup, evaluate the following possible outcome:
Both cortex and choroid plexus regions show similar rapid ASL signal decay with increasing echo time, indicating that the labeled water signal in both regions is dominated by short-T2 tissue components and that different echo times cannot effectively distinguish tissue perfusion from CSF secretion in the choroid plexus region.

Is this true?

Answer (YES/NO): NO